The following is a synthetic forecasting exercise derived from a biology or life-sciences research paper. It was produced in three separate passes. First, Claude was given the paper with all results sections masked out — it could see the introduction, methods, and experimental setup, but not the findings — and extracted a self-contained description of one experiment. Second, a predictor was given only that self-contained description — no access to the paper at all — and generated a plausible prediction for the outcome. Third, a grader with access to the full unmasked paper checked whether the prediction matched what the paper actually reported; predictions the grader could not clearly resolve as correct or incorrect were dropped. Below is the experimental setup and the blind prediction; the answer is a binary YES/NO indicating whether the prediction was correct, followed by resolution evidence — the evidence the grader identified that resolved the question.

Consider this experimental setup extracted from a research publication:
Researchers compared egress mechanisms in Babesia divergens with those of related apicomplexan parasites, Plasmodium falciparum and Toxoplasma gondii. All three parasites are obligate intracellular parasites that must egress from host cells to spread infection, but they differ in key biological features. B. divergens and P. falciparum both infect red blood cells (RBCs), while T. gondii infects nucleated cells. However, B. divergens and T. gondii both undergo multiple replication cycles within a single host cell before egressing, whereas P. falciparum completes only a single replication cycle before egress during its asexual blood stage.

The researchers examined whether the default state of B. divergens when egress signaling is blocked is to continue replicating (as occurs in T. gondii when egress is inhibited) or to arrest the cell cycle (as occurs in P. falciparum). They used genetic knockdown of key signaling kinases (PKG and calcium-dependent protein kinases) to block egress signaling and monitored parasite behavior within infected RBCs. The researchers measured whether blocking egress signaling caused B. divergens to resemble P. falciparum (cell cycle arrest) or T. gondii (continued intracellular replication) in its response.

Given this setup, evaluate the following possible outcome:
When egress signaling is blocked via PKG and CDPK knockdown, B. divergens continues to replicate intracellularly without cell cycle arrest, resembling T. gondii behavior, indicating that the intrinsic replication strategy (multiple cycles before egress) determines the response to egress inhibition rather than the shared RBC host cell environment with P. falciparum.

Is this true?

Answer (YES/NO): YES